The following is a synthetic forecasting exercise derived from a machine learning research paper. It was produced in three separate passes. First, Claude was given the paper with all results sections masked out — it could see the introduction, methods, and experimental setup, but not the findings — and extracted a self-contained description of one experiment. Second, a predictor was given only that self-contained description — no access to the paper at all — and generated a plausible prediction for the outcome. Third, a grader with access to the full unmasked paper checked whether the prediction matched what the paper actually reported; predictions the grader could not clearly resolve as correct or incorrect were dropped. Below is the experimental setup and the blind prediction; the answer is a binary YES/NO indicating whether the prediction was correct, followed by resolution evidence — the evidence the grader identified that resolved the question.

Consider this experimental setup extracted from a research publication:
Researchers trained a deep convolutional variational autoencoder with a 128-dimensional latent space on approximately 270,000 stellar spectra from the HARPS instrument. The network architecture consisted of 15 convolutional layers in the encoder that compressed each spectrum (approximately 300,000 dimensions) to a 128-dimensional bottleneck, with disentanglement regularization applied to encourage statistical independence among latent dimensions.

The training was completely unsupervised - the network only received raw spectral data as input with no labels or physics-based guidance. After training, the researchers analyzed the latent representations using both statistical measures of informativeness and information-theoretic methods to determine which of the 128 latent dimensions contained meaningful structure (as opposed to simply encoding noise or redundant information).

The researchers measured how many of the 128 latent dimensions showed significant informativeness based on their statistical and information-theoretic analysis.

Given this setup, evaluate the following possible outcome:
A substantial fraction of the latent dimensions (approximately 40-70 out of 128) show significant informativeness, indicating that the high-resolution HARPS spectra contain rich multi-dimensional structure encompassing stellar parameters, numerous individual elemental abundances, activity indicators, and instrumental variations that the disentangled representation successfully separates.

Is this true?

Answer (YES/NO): NO